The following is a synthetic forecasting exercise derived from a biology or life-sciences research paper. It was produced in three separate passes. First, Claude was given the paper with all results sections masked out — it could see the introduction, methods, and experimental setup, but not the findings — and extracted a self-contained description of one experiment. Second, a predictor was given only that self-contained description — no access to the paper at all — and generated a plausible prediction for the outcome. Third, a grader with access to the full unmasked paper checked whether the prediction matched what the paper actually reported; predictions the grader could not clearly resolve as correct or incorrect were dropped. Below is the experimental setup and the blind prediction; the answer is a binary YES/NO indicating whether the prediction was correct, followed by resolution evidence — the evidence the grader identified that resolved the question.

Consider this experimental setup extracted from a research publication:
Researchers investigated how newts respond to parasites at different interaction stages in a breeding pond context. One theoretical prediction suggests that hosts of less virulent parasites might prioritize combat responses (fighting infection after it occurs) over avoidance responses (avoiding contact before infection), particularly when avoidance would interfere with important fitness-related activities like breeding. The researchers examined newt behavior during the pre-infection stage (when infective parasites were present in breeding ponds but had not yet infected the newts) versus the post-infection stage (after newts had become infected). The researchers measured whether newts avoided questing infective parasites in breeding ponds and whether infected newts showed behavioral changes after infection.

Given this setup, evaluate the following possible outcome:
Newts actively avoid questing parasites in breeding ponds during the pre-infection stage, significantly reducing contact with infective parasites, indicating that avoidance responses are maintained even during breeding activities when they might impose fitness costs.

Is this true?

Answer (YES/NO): NO